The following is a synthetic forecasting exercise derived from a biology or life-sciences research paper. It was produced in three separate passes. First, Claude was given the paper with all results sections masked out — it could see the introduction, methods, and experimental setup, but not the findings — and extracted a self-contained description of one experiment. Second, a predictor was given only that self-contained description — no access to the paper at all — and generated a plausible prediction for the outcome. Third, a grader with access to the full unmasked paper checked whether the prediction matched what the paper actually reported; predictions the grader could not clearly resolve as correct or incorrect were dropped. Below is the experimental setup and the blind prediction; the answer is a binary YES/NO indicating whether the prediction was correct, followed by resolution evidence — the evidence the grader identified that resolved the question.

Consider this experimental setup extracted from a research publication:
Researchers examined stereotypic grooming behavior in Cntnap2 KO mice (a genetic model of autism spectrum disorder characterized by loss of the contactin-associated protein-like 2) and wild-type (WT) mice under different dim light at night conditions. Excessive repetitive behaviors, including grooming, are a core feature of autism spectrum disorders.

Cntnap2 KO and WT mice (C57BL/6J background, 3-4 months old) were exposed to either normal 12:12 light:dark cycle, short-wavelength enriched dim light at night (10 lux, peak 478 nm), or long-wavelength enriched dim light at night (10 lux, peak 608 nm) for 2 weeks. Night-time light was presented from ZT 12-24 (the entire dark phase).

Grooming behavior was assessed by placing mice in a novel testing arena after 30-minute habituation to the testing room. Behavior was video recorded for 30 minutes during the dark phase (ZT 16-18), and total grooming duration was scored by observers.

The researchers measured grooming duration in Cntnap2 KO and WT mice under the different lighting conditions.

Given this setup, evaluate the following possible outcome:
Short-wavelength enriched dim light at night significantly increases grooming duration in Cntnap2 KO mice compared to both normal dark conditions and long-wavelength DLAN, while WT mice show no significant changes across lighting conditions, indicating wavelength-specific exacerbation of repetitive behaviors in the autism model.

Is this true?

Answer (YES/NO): YES